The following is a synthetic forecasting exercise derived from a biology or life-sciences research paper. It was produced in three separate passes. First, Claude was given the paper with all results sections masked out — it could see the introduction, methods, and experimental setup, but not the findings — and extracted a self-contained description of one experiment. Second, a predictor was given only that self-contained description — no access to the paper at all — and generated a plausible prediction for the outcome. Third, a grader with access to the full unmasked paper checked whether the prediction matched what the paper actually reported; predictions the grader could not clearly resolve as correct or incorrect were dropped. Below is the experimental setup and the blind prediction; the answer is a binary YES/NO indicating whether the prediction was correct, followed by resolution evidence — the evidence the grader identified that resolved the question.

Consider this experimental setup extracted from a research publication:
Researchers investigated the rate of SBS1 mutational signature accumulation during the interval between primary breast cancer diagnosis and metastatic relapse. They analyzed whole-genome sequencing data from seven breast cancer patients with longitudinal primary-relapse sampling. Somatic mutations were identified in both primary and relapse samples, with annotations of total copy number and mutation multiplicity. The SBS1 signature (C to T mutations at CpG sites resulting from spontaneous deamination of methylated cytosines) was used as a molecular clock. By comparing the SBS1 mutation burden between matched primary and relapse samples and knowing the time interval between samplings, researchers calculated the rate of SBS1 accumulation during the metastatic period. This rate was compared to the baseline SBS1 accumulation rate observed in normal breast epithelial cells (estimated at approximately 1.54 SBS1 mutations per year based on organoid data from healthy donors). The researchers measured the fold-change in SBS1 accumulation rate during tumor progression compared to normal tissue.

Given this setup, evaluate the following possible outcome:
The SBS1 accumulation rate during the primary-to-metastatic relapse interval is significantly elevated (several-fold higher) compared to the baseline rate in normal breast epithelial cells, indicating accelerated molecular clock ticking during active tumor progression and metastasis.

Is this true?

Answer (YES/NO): YES